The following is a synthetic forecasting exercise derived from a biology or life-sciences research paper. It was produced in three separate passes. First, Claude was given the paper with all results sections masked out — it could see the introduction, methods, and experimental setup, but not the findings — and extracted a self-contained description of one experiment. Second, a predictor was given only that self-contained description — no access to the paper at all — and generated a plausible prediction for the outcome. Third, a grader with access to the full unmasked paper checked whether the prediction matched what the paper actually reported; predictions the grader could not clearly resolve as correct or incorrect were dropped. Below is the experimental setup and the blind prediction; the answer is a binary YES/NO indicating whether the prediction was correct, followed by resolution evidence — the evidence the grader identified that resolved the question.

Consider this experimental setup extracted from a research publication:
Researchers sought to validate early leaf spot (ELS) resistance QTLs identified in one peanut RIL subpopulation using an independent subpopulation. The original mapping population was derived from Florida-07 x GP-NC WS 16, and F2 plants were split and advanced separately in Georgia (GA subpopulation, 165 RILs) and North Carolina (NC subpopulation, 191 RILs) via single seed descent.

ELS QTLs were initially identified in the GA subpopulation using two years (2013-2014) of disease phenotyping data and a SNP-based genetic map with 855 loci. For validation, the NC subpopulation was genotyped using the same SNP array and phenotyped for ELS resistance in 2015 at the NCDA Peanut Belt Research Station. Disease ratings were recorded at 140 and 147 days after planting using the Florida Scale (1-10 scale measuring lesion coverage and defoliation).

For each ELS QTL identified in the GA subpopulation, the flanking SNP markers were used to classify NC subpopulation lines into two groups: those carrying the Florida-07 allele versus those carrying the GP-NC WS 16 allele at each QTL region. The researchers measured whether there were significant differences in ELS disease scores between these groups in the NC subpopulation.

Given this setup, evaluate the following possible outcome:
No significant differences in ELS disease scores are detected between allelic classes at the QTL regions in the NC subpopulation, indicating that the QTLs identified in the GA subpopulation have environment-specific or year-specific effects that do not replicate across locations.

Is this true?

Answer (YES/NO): NO